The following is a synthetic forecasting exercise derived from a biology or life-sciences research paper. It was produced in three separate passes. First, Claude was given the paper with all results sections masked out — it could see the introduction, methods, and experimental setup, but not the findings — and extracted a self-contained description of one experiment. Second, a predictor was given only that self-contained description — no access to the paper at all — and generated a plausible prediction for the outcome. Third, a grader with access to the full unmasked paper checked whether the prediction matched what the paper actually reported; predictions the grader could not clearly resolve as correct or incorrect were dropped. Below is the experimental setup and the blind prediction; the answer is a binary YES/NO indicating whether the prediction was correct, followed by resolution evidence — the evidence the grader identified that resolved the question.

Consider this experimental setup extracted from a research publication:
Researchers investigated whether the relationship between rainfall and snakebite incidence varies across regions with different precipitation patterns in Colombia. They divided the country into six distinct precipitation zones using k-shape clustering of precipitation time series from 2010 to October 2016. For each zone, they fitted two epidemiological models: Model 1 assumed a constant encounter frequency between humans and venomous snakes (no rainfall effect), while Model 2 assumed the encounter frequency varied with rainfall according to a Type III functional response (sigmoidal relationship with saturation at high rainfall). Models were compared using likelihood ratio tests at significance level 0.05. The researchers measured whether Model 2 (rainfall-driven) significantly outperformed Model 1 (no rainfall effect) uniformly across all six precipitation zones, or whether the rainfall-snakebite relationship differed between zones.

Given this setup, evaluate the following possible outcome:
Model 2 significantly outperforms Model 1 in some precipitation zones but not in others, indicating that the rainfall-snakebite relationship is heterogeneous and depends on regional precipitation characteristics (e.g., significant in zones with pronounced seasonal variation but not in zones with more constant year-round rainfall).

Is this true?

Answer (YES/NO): YES